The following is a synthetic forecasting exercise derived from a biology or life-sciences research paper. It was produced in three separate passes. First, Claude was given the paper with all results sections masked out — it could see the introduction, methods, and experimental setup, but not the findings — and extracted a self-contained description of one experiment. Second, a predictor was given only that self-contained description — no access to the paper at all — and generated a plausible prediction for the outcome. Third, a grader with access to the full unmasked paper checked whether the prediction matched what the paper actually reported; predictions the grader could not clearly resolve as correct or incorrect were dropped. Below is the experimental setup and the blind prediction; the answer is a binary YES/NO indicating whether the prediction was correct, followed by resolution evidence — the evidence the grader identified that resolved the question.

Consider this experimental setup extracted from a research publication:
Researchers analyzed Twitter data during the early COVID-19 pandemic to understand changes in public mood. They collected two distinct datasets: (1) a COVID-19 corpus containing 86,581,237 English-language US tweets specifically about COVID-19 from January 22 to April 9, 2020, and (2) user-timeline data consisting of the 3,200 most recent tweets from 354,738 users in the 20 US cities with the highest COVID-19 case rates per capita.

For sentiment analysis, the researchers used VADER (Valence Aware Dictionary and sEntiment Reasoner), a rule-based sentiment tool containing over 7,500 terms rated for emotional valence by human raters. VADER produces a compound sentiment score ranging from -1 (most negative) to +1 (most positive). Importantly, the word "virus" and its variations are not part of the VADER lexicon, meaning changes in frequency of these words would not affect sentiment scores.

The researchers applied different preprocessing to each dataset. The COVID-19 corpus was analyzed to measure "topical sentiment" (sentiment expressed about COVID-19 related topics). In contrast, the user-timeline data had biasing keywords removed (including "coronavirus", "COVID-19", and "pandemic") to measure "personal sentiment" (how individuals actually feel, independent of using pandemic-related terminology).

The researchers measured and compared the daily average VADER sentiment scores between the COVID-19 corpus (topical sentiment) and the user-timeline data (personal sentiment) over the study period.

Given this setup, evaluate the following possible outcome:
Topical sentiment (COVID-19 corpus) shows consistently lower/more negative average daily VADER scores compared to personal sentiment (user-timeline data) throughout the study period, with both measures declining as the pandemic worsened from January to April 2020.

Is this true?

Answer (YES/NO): NO